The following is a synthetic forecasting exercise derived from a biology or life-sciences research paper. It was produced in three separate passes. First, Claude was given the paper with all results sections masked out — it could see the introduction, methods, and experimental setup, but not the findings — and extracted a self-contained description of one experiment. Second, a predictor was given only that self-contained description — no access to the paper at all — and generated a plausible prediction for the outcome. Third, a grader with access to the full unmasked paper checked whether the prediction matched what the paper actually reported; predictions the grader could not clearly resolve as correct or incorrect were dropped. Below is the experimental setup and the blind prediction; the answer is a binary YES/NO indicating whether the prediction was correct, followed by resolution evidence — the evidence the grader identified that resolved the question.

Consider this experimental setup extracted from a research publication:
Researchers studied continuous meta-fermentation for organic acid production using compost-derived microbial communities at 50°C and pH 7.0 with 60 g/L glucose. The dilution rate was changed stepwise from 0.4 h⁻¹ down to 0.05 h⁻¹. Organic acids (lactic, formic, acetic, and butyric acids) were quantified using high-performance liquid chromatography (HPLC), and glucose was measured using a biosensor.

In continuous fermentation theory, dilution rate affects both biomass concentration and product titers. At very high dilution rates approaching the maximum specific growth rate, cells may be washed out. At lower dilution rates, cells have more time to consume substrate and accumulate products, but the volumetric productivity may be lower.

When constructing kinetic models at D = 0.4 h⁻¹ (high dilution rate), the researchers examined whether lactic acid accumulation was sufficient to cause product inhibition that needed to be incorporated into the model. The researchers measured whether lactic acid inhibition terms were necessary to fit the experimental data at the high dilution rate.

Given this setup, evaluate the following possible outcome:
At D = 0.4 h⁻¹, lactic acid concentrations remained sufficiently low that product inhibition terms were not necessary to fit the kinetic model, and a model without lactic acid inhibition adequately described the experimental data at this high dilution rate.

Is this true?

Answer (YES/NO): NO